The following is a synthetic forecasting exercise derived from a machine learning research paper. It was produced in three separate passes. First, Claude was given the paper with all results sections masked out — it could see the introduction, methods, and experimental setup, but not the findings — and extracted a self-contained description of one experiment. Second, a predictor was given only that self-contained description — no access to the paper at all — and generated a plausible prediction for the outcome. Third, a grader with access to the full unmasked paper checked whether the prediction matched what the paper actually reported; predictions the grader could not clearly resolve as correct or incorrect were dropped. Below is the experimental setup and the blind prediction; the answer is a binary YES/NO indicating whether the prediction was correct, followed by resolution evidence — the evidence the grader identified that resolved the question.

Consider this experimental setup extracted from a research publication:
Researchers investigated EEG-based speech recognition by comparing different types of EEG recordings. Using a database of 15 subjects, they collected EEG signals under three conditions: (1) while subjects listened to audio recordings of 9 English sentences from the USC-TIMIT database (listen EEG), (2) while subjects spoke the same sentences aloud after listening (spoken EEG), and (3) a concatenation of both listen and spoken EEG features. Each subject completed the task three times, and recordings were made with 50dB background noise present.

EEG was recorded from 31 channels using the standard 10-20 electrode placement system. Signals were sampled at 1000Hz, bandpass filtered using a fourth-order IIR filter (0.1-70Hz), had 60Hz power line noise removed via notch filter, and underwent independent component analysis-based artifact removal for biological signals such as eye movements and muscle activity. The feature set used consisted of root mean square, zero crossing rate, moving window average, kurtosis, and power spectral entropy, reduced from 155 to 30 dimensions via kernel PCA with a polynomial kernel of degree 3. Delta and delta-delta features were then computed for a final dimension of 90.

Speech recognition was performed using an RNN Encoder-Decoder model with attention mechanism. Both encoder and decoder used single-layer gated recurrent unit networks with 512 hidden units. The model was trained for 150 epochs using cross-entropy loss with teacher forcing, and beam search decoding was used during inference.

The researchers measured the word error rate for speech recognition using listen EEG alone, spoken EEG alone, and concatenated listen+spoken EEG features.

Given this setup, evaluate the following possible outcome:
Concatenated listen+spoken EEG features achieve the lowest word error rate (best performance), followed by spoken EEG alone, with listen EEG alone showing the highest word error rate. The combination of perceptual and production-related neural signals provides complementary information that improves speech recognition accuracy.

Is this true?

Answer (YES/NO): NO